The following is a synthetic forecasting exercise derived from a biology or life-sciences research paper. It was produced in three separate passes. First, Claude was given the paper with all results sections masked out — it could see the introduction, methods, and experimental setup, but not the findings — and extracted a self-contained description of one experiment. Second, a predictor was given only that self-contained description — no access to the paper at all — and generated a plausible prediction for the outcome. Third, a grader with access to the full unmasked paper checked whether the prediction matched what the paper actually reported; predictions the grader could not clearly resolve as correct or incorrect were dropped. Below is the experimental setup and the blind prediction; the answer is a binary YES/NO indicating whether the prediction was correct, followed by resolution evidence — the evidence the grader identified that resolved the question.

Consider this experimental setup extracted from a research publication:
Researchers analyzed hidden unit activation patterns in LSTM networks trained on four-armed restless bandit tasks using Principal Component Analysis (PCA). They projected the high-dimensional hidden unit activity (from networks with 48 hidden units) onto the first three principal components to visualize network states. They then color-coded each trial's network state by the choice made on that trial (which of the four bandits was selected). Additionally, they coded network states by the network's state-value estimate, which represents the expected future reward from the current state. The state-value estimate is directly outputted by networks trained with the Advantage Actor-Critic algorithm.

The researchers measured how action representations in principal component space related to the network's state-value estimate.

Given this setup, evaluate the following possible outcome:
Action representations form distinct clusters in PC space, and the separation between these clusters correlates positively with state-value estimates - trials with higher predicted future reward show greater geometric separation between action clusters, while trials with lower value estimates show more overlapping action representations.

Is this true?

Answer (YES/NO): YES